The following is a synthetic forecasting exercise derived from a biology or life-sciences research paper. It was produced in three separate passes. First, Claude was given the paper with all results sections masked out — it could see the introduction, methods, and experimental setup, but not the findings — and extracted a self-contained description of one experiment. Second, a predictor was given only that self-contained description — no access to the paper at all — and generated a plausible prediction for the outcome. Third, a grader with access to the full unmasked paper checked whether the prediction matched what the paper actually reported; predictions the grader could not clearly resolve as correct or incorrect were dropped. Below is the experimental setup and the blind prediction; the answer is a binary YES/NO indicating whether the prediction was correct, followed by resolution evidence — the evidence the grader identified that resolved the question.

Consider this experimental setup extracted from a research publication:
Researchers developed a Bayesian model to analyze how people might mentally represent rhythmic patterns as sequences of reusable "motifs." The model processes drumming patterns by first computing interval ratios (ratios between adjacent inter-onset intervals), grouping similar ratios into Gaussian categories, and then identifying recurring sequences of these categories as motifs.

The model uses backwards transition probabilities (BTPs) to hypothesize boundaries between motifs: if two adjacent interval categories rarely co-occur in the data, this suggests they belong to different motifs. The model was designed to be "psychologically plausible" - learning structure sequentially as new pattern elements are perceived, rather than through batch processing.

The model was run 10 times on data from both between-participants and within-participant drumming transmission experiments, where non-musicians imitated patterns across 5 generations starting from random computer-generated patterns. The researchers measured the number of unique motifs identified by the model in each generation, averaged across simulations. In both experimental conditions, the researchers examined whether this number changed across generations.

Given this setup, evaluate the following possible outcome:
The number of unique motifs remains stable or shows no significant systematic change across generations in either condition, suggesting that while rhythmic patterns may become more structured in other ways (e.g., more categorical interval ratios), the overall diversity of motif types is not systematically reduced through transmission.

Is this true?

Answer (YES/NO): NO